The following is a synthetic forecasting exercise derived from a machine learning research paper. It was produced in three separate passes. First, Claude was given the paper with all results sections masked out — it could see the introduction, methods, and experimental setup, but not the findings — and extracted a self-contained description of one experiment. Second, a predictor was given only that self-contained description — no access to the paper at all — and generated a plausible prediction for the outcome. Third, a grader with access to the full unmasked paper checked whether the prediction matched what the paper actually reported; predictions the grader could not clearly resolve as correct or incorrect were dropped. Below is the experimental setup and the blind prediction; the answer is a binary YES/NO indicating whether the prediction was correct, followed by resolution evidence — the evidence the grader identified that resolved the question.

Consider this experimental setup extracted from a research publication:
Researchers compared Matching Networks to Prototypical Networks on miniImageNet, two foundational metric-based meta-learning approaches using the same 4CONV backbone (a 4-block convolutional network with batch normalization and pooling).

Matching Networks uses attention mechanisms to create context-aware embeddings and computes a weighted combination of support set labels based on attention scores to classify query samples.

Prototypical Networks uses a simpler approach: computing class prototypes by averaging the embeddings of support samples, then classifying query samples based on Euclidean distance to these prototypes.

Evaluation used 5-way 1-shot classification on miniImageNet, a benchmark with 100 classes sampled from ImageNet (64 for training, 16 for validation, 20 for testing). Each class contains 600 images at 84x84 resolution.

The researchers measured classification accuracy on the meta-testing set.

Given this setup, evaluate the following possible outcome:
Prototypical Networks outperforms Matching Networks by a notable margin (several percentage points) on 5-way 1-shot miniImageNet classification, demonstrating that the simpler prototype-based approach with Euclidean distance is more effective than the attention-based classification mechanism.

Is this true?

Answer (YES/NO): YES